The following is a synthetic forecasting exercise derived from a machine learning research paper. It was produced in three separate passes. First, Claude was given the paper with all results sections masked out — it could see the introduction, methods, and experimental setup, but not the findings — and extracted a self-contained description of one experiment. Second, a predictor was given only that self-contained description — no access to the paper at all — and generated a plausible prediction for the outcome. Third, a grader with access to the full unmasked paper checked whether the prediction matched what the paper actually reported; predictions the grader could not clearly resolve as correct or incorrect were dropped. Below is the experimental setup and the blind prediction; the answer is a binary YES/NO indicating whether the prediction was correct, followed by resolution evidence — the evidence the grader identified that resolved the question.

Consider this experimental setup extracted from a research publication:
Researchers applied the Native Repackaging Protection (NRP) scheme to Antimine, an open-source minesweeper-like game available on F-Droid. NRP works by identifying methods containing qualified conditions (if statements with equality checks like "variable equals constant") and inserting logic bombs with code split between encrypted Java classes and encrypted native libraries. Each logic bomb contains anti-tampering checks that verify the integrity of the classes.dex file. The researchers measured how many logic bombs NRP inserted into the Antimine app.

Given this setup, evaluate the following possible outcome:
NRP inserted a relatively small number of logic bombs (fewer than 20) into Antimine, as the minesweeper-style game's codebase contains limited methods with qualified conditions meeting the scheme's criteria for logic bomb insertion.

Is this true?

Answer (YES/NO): NO